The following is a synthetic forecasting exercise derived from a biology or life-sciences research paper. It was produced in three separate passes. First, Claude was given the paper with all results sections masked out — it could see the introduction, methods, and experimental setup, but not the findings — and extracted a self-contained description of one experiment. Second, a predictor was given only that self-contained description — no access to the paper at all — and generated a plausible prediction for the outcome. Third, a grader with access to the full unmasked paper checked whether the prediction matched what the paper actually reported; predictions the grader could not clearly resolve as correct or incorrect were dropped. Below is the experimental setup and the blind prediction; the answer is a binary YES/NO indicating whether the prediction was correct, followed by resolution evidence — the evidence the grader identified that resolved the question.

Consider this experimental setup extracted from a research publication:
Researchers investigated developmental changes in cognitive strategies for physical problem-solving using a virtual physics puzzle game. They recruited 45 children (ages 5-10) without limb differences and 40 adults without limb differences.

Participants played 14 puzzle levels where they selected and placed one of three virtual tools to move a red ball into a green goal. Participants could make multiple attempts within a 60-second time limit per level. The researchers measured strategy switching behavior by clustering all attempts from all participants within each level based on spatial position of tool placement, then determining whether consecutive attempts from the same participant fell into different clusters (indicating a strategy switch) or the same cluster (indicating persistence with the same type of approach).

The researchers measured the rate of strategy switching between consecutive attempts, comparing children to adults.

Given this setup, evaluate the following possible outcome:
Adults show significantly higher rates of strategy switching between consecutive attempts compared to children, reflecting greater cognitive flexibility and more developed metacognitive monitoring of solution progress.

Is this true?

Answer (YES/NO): NO